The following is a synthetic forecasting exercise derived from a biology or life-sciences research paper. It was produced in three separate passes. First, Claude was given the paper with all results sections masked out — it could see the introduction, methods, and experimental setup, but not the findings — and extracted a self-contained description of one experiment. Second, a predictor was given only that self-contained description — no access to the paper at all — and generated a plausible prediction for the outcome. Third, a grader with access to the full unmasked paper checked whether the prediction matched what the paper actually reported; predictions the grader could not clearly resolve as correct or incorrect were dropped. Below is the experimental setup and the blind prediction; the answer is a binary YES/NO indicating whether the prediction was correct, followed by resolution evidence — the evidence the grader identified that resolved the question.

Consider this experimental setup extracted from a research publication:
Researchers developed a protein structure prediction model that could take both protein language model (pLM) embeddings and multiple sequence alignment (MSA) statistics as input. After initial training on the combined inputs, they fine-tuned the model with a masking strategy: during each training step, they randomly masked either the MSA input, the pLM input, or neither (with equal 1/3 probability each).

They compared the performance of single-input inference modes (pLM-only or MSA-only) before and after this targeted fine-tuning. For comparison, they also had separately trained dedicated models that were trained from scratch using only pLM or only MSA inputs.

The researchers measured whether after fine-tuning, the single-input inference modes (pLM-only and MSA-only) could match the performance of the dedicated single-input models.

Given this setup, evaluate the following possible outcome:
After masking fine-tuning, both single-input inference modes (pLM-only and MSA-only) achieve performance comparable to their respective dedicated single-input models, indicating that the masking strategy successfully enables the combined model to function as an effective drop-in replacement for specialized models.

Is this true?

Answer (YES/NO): YES